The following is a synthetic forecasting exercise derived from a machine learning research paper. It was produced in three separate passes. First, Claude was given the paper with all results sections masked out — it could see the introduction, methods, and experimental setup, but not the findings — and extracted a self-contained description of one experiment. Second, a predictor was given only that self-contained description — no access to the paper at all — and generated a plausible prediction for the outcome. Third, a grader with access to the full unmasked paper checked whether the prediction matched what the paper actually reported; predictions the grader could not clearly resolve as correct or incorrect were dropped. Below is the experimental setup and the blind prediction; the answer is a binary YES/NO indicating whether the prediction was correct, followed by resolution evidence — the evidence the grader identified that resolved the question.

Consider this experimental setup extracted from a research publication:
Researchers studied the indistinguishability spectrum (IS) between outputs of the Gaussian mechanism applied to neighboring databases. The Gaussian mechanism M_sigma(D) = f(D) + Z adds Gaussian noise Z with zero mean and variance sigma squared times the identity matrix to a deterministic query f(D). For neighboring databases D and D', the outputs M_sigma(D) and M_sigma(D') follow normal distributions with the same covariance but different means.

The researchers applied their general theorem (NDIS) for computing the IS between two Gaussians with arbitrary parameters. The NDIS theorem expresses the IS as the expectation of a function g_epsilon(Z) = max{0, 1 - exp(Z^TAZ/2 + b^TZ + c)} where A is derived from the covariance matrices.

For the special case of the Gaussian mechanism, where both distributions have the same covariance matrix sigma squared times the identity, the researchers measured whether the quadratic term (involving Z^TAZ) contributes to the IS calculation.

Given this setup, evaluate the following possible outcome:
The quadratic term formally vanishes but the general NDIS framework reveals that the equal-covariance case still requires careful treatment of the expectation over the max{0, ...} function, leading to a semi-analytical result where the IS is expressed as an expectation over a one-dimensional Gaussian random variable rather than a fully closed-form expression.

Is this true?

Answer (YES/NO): NO